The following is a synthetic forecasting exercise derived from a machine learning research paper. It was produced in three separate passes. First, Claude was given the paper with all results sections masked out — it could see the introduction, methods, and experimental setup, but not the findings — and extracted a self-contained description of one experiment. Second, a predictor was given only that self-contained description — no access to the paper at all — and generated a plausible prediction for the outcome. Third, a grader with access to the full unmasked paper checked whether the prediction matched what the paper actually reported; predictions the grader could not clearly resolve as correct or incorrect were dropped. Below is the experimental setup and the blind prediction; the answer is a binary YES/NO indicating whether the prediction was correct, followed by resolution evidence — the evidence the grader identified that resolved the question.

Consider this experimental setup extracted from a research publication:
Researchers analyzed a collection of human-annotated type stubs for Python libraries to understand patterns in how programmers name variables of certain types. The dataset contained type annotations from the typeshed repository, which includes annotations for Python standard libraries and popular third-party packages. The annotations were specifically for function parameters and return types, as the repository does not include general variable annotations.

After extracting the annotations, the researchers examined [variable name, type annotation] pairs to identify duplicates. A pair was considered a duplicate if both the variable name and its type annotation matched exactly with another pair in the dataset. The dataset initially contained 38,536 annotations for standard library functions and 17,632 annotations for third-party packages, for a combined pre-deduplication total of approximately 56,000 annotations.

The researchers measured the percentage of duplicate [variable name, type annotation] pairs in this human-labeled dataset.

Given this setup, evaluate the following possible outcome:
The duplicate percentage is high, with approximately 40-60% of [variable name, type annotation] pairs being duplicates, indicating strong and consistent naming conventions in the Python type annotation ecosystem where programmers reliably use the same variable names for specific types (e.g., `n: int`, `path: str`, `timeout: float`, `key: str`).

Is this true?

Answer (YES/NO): NO